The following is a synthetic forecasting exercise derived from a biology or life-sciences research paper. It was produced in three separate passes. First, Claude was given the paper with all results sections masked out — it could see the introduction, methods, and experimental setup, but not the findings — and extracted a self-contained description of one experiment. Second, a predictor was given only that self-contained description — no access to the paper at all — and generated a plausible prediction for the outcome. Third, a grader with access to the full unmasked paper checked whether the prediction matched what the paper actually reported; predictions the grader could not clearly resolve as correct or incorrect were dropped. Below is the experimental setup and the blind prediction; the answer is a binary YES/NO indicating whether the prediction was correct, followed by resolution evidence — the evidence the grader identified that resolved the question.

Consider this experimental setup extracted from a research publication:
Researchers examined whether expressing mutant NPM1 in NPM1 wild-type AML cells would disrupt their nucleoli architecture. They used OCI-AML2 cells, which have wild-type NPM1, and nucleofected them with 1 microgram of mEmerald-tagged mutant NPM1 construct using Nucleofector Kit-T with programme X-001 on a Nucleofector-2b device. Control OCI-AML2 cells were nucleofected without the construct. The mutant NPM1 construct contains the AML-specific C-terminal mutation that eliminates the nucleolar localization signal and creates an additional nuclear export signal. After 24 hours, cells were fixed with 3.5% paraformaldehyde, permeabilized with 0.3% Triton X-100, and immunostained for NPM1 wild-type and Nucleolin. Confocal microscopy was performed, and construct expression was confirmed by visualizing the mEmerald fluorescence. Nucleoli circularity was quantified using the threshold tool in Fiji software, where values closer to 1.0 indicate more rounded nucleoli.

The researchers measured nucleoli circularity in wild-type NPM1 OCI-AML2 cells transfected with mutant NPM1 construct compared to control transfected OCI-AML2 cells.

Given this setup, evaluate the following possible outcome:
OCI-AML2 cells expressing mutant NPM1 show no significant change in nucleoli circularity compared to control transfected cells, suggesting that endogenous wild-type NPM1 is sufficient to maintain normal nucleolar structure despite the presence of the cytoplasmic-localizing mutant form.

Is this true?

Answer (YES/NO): NO